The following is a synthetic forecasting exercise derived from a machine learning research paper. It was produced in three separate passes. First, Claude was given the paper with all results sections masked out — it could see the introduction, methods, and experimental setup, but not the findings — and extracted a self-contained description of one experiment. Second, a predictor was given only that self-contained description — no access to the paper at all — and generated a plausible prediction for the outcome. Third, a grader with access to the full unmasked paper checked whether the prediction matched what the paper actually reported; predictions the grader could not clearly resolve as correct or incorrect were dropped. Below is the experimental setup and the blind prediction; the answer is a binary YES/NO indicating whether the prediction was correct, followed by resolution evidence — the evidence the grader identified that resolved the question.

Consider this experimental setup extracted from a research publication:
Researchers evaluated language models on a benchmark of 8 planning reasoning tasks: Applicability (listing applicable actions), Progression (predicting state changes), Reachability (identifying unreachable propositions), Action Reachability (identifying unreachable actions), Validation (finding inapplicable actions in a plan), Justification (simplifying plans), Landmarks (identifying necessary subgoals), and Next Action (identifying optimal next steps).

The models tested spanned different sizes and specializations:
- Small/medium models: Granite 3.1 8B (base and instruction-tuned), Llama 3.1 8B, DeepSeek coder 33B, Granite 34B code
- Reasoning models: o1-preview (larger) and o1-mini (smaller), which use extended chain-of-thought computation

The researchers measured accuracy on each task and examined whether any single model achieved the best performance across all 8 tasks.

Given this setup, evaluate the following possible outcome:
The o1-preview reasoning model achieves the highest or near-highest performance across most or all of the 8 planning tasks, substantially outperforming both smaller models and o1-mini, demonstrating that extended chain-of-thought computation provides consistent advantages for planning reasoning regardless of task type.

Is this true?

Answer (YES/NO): NO